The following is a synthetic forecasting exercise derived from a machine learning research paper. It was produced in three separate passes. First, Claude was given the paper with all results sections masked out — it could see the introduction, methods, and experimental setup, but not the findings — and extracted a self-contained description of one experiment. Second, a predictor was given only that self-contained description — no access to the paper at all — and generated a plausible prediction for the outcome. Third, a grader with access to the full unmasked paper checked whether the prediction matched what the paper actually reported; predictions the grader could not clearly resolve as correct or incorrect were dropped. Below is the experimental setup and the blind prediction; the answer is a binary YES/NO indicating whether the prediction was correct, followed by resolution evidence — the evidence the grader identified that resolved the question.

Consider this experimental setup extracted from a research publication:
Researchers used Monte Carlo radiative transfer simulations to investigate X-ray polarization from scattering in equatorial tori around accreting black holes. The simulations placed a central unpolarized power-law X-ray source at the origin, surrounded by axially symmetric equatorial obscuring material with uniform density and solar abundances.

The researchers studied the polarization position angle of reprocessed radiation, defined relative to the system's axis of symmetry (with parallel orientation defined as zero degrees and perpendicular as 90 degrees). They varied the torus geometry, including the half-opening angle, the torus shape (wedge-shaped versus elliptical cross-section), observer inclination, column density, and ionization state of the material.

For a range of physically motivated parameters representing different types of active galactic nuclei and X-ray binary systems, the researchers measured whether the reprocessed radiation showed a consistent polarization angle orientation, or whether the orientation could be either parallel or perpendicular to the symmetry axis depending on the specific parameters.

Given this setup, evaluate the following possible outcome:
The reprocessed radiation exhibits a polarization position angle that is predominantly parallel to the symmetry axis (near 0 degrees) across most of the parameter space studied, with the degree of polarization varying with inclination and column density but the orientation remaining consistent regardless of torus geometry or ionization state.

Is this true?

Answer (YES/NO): NO